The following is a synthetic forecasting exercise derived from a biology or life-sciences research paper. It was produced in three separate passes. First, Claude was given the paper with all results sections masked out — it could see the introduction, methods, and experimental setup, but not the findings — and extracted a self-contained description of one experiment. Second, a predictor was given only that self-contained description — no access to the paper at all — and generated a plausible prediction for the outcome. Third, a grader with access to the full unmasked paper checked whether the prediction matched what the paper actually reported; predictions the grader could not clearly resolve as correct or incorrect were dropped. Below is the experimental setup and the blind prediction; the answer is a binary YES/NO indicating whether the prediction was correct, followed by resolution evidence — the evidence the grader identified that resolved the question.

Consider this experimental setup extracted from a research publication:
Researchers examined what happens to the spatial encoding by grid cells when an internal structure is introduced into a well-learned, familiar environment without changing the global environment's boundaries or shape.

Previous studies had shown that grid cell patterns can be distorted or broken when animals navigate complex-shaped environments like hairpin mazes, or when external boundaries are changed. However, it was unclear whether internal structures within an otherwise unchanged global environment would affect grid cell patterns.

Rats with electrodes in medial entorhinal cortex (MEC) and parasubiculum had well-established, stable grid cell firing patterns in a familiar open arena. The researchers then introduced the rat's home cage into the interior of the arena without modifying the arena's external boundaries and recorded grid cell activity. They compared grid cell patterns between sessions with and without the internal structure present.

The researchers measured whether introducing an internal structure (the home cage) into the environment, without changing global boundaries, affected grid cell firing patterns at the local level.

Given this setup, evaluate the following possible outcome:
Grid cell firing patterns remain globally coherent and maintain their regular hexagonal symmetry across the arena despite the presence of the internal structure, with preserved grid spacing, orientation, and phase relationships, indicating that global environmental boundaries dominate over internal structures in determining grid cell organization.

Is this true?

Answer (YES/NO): NO